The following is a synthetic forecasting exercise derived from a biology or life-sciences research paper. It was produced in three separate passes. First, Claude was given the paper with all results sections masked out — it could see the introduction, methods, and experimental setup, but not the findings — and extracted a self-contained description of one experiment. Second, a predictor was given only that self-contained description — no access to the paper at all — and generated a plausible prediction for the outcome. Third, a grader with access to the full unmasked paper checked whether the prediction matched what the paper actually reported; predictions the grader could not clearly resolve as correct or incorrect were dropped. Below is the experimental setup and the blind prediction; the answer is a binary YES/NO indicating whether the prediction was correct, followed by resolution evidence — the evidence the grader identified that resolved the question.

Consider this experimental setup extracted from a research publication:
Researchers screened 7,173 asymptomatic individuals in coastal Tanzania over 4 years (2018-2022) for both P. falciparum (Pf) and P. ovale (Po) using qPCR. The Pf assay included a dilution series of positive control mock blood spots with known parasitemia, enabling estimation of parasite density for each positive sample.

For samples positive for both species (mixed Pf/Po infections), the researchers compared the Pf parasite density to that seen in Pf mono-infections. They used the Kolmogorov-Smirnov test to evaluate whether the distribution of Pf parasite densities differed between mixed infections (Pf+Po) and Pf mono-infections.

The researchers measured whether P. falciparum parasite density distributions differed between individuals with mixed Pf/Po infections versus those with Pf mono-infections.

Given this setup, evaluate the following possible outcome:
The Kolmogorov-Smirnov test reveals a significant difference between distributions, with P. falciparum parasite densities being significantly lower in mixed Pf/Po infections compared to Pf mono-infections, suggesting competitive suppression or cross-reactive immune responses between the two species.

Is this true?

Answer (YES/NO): NO